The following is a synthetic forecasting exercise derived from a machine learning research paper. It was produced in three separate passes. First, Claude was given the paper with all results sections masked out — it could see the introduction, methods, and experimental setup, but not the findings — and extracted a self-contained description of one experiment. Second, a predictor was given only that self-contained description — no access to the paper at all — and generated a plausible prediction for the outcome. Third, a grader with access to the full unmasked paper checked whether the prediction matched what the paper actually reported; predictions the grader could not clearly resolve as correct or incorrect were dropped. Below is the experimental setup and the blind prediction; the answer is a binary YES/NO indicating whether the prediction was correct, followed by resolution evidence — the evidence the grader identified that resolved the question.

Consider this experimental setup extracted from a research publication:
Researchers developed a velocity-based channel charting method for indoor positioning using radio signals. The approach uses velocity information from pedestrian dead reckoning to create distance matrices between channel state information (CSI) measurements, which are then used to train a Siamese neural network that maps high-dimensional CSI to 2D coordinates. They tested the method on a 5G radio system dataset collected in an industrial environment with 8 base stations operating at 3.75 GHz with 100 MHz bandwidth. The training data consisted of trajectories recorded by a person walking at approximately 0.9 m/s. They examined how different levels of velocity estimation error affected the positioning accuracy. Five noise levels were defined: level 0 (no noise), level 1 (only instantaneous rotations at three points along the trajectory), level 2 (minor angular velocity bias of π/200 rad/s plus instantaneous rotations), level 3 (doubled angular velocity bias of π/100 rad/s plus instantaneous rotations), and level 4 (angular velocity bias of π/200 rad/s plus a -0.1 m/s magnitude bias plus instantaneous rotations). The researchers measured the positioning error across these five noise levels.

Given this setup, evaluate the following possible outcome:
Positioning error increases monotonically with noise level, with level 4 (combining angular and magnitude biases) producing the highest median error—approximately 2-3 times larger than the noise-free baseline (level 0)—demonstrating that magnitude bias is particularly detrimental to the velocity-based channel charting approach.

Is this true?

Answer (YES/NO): NO